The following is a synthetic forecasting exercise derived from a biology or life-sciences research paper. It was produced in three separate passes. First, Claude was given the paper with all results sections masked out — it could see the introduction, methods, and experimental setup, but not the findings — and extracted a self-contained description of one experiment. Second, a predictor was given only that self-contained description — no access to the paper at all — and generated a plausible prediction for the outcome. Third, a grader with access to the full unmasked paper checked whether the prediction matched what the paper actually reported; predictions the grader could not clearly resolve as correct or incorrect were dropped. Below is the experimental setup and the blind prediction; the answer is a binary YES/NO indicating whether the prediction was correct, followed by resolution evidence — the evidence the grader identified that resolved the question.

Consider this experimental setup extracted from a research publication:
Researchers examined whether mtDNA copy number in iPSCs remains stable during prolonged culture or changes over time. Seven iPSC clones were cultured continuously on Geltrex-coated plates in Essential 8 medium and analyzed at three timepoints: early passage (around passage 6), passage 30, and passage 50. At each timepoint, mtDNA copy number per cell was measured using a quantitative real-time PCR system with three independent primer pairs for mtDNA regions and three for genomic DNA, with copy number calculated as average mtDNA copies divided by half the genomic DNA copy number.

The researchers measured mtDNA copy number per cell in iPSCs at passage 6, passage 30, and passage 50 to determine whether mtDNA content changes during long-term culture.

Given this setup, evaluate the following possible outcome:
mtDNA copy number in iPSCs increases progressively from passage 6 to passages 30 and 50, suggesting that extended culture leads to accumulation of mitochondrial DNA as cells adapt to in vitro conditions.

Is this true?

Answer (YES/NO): NO